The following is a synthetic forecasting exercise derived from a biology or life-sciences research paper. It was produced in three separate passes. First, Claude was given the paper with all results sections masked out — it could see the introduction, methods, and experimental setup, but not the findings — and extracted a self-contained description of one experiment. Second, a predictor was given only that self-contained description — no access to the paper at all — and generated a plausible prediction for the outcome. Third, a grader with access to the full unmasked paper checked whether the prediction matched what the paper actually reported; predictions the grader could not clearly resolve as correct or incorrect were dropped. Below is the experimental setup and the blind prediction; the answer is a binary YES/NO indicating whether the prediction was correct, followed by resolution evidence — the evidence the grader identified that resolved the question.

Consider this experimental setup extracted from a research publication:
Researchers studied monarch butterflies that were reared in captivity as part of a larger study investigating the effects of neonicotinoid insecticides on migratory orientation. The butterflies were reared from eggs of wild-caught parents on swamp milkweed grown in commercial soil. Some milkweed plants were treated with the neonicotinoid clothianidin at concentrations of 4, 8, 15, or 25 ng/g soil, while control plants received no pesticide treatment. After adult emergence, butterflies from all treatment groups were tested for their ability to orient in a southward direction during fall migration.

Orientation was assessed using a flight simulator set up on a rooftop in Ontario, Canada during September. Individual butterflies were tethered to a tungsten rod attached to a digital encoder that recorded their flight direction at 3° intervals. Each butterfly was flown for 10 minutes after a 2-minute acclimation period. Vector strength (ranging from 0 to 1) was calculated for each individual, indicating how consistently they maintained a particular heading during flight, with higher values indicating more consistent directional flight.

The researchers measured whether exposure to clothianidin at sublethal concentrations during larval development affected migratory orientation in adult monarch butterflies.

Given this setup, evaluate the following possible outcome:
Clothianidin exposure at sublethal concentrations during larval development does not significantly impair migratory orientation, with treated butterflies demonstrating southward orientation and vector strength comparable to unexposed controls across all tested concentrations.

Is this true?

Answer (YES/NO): YES